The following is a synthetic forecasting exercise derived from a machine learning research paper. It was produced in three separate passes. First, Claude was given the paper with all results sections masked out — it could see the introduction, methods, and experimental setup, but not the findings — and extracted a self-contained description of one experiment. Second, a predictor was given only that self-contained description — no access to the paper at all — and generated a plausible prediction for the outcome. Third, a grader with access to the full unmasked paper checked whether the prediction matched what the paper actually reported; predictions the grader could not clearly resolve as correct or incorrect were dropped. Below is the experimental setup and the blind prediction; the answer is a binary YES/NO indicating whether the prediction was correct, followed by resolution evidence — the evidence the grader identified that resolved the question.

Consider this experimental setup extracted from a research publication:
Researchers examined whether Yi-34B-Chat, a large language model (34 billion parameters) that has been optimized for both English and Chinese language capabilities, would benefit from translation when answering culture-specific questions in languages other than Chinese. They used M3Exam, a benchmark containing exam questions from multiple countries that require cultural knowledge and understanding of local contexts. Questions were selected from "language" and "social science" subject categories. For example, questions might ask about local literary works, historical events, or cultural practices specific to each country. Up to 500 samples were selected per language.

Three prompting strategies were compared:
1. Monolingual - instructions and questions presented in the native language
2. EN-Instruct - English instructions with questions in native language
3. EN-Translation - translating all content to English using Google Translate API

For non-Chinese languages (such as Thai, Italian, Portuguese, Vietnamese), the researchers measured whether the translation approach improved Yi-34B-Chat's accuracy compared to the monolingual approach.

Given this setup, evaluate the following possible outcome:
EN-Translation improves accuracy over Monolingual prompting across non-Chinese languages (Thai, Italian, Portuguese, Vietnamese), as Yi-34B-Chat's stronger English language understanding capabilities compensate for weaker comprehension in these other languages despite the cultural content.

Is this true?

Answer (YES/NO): YES